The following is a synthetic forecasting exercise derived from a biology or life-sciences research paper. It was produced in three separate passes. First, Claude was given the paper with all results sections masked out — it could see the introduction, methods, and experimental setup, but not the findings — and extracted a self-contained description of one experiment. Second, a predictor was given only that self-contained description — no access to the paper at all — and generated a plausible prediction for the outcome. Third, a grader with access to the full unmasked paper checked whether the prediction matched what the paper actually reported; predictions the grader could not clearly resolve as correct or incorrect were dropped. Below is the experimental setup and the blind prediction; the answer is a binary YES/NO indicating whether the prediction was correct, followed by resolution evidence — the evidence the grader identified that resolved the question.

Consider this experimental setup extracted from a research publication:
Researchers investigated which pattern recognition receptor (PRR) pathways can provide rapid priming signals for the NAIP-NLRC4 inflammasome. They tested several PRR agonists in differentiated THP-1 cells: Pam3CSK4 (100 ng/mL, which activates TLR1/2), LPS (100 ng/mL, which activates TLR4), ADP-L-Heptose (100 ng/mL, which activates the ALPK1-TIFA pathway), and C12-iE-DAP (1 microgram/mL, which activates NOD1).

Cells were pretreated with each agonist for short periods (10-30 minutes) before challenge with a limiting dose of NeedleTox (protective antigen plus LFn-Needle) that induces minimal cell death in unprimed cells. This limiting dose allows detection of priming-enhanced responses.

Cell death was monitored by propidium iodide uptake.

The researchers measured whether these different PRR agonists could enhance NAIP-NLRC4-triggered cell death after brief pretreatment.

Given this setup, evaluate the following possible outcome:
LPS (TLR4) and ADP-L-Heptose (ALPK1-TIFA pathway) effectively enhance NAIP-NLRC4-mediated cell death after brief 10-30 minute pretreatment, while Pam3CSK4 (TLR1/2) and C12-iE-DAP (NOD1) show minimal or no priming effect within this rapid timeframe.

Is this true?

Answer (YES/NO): NO